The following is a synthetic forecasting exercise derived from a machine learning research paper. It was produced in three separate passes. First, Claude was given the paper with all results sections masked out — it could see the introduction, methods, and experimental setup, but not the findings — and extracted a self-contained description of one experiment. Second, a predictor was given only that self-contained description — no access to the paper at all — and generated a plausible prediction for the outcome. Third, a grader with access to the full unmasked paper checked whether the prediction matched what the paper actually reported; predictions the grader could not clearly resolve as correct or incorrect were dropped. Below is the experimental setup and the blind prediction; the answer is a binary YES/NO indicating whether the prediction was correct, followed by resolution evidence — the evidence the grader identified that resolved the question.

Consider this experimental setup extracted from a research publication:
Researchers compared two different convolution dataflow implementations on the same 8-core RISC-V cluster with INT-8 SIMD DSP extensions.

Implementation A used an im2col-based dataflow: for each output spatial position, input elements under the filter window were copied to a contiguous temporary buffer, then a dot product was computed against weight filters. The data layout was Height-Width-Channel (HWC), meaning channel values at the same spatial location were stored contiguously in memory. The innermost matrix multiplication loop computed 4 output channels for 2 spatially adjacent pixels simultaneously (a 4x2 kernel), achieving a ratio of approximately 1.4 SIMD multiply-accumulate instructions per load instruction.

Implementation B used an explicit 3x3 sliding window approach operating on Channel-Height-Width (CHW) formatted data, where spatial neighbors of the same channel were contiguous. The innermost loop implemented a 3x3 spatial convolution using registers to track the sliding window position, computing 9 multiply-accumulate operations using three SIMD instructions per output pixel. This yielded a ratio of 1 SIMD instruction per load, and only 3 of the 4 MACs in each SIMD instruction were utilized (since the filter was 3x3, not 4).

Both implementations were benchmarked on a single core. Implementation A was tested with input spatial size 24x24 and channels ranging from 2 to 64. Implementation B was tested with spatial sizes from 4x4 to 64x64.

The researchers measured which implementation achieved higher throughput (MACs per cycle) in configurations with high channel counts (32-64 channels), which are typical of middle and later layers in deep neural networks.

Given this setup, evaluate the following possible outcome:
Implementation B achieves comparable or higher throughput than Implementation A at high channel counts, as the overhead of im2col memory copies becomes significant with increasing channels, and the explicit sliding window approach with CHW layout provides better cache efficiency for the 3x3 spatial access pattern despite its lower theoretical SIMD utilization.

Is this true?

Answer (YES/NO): NO